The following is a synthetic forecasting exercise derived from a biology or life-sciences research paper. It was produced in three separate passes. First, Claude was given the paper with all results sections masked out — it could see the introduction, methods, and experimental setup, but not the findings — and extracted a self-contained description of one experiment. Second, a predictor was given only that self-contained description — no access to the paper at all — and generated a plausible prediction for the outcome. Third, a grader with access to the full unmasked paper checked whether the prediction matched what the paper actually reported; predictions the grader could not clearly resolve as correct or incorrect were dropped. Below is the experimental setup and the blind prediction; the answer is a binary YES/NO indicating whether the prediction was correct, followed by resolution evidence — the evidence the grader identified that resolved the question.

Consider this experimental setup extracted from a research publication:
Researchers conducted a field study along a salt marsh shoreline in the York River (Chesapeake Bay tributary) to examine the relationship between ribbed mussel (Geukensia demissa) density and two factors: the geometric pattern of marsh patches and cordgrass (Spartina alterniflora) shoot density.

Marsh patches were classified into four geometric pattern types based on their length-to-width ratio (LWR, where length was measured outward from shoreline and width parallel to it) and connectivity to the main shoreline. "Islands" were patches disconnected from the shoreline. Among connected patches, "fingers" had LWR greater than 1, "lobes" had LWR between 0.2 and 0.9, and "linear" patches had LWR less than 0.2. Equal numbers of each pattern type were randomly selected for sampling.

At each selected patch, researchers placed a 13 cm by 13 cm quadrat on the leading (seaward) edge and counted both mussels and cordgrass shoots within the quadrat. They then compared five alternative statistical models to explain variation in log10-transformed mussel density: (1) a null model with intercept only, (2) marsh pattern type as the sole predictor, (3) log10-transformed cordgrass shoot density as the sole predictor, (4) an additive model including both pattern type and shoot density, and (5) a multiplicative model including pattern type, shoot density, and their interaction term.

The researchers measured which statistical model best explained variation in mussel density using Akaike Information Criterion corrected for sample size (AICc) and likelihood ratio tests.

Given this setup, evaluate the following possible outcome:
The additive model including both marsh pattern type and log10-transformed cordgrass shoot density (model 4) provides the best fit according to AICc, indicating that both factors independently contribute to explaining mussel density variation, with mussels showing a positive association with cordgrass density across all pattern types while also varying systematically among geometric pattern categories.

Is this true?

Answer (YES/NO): YES